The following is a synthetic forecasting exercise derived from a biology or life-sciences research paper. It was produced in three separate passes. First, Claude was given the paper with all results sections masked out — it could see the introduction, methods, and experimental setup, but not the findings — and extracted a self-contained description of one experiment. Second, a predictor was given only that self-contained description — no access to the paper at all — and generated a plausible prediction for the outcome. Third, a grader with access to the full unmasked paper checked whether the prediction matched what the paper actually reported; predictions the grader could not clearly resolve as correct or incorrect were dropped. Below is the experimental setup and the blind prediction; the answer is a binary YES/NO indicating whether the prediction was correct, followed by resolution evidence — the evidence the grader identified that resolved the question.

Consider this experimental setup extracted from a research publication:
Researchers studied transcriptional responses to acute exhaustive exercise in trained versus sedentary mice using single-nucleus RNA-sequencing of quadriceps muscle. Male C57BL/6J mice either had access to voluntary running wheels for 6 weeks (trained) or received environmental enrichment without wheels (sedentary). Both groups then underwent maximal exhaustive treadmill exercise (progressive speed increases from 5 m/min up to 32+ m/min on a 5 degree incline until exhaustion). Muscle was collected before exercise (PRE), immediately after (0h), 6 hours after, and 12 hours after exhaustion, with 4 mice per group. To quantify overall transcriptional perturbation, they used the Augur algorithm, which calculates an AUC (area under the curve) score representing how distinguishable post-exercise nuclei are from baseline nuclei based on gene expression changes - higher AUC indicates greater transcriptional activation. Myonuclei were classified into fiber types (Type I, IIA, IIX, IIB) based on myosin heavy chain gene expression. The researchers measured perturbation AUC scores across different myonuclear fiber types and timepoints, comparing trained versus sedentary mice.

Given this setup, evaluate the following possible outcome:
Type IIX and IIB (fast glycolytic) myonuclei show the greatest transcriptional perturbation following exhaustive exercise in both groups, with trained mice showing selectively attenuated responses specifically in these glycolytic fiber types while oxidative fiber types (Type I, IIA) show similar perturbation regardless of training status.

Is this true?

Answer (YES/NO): NO